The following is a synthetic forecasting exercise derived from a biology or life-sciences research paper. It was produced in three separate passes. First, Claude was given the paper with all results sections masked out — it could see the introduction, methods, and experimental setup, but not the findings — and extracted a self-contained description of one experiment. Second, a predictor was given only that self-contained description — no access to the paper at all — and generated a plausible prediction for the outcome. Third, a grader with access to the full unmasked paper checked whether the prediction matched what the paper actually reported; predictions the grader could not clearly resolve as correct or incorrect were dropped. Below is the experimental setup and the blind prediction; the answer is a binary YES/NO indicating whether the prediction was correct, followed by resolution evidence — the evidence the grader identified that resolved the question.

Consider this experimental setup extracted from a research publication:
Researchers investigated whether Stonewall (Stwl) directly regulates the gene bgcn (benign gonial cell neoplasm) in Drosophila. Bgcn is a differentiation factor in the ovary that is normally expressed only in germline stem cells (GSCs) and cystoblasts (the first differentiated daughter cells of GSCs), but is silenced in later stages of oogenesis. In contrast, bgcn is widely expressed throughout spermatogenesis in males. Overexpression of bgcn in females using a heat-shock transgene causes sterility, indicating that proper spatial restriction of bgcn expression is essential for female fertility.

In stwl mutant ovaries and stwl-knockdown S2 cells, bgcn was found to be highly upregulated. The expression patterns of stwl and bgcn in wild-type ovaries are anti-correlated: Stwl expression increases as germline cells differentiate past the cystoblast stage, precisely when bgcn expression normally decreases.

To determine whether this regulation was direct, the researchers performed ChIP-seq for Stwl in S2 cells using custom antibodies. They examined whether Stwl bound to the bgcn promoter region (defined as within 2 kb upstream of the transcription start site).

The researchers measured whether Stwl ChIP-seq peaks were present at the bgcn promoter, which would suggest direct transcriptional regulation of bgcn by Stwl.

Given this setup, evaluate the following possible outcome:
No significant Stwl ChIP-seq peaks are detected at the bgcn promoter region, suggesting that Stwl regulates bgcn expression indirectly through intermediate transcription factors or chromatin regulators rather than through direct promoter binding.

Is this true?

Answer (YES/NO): NO